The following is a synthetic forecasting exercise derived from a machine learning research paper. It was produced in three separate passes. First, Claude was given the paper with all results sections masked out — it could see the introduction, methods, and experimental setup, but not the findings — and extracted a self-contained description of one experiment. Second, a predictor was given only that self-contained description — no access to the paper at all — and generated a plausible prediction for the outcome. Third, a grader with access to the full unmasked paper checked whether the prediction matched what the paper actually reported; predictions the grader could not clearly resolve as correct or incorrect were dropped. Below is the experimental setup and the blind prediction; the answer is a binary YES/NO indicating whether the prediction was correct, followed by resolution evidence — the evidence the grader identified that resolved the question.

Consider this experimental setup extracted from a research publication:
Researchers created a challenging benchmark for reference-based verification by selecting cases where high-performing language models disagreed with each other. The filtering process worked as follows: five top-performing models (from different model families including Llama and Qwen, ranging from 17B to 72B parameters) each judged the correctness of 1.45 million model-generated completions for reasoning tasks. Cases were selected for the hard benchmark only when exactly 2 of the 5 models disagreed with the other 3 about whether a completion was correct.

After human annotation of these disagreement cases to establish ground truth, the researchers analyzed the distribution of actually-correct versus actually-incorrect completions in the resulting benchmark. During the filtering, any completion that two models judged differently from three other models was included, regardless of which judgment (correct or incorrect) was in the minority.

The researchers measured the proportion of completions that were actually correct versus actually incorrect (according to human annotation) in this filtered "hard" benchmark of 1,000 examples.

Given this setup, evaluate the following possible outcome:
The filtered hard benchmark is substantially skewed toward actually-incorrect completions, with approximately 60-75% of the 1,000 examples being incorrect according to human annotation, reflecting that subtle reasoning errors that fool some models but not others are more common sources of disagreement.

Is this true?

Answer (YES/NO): YES